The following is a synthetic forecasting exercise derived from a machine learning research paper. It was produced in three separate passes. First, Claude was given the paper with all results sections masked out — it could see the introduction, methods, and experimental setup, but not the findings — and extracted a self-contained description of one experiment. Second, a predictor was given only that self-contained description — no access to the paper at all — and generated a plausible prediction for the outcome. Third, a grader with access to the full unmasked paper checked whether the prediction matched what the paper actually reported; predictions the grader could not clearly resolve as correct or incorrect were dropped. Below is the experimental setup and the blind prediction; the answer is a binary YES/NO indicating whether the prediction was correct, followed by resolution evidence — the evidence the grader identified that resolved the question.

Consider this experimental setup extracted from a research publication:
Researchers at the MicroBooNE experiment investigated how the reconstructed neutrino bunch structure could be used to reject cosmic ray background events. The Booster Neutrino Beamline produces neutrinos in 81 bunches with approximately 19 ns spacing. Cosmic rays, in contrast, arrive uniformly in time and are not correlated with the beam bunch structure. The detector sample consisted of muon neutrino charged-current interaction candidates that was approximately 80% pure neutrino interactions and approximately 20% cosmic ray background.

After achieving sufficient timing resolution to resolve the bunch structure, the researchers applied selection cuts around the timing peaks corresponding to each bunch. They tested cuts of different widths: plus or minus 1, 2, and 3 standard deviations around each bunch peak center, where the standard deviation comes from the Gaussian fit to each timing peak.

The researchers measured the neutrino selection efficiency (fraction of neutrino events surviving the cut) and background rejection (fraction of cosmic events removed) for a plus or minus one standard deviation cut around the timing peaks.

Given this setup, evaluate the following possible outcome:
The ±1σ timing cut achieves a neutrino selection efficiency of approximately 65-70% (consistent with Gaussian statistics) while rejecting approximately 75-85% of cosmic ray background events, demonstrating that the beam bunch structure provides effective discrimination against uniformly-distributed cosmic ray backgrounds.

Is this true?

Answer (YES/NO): NO